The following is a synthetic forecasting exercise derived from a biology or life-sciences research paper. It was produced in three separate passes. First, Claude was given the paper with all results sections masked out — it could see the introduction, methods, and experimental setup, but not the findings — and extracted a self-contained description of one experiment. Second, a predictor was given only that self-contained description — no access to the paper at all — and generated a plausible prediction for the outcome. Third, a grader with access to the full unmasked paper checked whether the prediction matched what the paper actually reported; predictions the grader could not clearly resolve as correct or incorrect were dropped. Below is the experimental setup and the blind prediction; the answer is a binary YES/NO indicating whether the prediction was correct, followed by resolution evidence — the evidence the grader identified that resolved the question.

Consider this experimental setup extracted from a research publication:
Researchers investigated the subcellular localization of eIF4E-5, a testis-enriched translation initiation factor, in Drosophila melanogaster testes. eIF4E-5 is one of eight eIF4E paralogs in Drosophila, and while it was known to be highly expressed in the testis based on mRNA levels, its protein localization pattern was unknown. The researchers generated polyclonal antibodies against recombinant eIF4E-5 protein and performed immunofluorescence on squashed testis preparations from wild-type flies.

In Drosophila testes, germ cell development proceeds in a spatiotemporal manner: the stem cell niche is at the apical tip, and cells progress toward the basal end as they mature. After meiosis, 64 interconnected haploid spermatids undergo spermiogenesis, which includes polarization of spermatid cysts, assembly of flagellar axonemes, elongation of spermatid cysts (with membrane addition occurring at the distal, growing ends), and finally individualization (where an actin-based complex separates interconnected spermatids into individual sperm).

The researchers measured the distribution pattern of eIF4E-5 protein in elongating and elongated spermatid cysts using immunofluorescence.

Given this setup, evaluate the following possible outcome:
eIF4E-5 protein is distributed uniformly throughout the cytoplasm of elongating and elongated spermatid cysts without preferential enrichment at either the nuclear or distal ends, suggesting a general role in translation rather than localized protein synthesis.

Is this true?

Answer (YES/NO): NO